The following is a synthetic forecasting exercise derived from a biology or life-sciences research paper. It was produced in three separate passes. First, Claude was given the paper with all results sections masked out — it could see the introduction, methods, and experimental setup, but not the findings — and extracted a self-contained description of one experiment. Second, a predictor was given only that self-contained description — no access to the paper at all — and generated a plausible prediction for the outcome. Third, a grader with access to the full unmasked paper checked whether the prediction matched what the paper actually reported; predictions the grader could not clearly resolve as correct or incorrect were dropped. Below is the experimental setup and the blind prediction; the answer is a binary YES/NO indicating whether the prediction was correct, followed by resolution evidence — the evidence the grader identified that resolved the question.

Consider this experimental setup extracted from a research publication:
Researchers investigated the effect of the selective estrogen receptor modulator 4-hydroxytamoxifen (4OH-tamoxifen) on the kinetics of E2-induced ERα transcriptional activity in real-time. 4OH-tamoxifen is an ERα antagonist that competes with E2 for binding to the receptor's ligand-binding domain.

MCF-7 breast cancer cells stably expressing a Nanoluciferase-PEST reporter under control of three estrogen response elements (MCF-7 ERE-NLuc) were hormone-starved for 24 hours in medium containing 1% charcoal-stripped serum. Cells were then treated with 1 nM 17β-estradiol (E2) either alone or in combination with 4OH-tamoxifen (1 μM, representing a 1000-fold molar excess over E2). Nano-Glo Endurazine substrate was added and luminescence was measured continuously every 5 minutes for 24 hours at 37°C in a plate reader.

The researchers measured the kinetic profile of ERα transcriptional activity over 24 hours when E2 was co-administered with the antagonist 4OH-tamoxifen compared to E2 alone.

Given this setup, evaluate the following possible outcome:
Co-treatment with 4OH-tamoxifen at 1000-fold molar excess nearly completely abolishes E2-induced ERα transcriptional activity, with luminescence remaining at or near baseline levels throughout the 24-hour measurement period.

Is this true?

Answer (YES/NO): NO